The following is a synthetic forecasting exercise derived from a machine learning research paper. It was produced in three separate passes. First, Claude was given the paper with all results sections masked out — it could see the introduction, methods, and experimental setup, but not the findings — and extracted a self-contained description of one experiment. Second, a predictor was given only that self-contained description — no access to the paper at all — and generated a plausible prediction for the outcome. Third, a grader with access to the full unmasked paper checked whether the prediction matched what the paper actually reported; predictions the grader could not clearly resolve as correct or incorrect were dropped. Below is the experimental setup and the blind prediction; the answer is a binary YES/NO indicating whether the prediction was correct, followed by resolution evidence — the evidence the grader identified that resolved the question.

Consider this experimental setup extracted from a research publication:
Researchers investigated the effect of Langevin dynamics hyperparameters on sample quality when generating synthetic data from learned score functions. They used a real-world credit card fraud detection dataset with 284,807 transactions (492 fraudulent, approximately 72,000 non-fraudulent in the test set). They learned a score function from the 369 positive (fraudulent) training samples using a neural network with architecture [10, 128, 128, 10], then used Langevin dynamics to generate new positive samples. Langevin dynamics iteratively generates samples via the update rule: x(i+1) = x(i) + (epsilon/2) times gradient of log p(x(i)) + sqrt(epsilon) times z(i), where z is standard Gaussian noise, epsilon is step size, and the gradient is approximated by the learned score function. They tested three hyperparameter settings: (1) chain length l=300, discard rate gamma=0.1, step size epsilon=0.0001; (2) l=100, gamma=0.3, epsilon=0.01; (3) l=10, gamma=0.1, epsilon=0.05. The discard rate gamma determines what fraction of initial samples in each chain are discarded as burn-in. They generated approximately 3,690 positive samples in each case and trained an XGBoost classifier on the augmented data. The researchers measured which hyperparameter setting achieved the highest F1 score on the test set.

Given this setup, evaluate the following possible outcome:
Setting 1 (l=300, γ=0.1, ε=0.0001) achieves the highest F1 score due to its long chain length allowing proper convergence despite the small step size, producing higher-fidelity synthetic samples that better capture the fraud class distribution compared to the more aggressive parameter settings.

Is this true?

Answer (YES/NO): NO